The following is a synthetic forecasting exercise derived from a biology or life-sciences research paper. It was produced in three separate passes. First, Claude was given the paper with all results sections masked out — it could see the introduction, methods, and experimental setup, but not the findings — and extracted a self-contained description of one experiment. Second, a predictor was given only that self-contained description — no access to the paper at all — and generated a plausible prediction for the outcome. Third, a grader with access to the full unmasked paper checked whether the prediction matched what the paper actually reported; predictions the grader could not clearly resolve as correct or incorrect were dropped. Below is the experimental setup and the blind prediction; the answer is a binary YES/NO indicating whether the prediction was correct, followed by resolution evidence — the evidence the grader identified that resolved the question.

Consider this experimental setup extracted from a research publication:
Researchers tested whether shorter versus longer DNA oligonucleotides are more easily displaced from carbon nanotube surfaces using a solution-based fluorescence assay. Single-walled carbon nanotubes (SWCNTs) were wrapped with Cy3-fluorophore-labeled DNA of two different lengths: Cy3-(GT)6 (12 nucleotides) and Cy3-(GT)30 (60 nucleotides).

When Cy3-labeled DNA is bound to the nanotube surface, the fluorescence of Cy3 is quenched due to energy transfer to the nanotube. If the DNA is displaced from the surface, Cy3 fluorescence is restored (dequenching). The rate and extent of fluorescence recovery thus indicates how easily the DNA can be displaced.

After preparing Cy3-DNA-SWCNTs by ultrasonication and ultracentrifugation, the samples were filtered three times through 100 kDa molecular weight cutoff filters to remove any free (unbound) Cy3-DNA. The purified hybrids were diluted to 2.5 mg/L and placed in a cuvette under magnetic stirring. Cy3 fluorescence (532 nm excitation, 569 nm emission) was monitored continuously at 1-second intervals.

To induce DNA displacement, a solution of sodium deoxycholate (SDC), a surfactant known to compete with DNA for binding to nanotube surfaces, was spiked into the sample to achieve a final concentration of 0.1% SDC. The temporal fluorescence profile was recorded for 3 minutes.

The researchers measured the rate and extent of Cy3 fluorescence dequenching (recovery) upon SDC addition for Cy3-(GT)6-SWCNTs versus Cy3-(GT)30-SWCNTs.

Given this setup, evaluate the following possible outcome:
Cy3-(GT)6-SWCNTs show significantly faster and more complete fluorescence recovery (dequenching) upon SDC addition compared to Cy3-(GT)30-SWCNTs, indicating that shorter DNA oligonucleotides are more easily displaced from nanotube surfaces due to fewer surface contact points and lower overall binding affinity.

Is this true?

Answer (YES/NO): NO